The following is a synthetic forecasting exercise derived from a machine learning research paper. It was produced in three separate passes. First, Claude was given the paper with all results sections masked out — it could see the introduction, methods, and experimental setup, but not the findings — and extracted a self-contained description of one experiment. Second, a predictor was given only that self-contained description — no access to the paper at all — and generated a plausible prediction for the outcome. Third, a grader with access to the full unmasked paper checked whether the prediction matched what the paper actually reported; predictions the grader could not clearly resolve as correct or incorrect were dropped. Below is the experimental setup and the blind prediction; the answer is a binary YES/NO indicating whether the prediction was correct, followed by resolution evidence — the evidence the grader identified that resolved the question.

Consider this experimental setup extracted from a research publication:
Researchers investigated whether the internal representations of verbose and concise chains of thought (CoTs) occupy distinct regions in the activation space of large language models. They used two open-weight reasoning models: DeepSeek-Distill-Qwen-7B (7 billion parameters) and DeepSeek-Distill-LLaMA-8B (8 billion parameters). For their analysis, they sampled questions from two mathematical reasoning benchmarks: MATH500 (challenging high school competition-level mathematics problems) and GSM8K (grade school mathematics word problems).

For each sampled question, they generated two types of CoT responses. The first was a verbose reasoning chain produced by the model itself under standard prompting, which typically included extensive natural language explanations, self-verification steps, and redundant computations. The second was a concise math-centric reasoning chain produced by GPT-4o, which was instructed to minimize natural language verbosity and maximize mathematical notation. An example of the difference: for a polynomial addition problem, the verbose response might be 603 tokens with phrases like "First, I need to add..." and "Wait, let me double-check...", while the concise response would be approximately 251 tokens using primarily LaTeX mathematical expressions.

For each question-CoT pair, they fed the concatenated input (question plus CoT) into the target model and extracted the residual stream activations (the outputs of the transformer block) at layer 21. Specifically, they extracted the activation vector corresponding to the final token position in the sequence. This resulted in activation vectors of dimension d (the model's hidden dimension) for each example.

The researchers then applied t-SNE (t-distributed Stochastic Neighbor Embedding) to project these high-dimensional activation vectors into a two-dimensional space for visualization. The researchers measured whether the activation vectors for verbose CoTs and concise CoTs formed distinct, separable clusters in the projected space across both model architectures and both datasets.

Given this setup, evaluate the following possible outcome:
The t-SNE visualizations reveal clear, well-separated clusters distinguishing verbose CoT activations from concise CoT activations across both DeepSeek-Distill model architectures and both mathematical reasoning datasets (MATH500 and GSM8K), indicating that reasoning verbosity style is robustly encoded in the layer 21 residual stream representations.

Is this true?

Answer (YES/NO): YES